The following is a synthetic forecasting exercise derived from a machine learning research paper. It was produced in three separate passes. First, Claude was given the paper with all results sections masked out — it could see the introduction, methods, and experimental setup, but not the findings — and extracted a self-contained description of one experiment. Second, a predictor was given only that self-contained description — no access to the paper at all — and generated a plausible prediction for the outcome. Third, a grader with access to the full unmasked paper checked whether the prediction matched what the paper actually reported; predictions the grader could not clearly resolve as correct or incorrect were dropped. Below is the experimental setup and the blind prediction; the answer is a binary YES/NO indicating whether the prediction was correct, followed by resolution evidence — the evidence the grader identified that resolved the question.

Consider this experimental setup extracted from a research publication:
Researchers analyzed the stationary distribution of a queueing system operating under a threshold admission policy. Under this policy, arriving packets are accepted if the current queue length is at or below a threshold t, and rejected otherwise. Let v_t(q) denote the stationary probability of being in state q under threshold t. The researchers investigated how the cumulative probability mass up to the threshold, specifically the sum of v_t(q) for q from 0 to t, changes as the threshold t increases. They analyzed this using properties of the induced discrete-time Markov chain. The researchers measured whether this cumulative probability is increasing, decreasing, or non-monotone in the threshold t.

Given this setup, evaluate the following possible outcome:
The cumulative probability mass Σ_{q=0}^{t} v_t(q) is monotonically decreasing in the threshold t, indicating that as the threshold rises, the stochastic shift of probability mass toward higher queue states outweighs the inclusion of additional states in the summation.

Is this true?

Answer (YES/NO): NO